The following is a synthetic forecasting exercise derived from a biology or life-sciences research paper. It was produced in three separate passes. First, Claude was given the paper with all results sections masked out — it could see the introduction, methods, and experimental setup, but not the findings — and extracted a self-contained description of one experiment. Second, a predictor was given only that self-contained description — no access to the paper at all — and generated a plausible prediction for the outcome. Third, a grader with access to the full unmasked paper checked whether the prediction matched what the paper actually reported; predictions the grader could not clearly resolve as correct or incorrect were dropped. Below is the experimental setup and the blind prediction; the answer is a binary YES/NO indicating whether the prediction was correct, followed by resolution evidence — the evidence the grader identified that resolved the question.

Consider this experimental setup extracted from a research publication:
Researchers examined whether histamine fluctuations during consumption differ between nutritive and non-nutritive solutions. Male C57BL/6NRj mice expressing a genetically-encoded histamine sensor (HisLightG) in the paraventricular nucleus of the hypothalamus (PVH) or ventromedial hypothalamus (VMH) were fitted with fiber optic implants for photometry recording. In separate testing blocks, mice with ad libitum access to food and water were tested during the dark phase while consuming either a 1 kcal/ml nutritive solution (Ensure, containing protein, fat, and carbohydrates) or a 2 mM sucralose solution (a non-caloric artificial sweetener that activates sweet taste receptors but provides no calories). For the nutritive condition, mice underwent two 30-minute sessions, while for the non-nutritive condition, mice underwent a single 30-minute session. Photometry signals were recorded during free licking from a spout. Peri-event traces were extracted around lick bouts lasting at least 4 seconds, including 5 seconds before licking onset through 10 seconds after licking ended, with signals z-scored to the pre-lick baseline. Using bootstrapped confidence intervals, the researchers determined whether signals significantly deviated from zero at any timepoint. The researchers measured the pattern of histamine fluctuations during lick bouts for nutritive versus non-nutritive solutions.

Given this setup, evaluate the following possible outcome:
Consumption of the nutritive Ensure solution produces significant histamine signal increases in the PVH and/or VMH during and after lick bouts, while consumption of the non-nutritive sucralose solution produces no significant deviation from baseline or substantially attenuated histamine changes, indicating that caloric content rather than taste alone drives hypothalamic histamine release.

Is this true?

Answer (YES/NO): NO